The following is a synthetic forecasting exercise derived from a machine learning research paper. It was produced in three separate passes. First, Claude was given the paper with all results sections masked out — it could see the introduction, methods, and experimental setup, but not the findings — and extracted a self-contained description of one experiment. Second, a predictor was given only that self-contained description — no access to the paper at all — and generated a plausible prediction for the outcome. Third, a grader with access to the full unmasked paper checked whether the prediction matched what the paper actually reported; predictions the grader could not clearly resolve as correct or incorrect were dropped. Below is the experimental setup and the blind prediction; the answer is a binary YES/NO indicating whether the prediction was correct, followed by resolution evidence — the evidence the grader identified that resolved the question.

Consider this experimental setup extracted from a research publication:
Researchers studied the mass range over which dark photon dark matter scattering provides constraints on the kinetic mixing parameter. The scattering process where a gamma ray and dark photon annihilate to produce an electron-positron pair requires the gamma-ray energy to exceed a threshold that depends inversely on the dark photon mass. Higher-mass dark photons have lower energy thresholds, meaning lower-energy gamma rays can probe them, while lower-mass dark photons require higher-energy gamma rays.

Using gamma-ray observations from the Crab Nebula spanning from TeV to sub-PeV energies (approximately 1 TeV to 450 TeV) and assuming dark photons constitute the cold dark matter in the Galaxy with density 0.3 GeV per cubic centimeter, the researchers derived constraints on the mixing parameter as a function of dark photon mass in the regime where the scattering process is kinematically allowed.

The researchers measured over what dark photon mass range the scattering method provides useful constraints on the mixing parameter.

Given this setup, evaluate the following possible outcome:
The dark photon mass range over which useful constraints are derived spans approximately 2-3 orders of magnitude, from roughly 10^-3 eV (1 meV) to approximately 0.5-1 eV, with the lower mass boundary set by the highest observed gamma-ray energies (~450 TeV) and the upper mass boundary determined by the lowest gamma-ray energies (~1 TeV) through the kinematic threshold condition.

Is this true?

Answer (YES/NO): NO